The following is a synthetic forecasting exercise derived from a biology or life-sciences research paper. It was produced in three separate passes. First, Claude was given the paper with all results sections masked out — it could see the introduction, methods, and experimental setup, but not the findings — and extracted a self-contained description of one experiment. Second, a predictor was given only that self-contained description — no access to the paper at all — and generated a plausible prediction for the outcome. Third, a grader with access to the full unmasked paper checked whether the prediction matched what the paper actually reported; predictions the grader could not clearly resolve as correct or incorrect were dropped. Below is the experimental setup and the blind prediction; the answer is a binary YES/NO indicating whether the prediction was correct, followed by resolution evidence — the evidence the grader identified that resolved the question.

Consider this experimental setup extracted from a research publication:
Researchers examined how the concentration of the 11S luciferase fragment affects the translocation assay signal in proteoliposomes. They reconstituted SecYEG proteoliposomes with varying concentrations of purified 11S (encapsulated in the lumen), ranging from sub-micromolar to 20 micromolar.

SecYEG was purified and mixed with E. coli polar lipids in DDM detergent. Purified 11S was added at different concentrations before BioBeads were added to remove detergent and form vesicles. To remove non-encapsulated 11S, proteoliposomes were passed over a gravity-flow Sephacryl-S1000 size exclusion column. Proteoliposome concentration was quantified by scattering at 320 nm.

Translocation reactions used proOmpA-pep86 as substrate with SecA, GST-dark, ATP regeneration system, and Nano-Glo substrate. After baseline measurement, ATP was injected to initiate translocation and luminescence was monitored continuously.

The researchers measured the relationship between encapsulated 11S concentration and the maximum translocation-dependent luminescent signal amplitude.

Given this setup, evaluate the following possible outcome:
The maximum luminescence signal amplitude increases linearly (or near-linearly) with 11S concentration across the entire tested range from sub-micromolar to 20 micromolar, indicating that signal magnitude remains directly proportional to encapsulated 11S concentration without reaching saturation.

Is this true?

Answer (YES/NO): YES